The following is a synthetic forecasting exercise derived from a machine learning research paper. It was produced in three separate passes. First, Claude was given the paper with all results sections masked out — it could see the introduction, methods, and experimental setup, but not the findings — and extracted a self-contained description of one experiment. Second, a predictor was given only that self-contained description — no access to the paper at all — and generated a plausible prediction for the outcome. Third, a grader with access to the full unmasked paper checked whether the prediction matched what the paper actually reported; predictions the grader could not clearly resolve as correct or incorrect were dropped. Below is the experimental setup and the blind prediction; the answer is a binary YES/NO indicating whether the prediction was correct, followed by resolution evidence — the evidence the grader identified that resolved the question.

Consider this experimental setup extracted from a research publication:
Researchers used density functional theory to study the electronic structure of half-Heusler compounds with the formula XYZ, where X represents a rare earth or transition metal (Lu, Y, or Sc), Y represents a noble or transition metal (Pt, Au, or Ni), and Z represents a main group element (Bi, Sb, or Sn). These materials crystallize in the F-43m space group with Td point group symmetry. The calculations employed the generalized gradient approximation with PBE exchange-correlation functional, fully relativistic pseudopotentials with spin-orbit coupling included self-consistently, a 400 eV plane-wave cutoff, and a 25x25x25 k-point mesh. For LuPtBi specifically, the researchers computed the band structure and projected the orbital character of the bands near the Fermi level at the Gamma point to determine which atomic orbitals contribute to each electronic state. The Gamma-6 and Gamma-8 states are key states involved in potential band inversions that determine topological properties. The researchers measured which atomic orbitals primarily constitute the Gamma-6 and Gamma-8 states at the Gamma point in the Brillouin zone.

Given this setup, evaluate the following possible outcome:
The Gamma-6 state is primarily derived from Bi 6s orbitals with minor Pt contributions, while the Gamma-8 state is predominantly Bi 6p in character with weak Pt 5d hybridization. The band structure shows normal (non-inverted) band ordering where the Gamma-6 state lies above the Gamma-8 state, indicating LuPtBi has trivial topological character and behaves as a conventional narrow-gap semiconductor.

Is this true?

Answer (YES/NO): NO